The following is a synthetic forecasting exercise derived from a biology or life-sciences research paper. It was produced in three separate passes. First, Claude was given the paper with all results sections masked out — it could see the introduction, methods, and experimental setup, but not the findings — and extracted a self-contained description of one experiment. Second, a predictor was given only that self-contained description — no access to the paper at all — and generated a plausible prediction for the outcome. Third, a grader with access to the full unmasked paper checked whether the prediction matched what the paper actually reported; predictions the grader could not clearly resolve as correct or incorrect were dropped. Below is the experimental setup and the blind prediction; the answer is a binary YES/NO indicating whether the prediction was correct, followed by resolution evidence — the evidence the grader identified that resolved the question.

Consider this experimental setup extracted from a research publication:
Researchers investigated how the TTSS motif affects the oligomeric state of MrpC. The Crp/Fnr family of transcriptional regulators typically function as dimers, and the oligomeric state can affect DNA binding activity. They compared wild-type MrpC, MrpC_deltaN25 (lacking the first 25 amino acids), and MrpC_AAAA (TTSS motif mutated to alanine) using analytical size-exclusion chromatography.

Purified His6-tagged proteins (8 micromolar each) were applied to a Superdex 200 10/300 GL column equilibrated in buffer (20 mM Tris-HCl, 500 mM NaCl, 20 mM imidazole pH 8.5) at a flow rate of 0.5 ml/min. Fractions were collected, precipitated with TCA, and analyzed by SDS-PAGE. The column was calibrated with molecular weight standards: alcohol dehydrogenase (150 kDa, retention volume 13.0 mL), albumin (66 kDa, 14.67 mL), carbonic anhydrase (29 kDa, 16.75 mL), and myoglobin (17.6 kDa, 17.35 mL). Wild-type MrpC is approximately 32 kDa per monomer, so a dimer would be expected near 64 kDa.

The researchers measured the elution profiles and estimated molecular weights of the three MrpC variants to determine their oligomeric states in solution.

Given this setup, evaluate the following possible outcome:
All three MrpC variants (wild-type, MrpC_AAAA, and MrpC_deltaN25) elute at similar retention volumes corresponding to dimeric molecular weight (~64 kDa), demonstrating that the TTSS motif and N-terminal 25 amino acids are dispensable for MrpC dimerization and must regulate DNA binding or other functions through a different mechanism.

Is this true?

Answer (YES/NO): YES